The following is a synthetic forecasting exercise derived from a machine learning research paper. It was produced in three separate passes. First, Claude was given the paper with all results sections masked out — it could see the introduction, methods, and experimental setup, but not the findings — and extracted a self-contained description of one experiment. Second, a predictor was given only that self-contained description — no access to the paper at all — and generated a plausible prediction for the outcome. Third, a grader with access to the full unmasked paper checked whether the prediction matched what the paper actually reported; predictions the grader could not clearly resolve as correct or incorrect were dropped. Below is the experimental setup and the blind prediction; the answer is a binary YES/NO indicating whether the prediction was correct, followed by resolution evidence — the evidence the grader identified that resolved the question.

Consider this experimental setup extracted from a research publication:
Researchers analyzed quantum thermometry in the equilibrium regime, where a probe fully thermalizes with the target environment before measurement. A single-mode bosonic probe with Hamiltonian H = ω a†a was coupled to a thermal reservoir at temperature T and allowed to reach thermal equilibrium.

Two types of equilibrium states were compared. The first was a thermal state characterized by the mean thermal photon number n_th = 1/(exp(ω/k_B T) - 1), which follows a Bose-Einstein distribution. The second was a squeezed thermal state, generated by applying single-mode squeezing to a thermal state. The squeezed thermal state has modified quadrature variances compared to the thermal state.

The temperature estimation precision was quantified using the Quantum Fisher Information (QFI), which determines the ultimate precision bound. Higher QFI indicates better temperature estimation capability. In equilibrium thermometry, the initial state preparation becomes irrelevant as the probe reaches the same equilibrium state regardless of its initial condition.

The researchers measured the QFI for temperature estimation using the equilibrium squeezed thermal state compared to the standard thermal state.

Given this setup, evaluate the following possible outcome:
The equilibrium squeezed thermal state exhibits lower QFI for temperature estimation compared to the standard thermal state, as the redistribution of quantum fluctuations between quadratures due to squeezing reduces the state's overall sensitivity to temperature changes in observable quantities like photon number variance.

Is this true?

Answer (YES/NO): YES